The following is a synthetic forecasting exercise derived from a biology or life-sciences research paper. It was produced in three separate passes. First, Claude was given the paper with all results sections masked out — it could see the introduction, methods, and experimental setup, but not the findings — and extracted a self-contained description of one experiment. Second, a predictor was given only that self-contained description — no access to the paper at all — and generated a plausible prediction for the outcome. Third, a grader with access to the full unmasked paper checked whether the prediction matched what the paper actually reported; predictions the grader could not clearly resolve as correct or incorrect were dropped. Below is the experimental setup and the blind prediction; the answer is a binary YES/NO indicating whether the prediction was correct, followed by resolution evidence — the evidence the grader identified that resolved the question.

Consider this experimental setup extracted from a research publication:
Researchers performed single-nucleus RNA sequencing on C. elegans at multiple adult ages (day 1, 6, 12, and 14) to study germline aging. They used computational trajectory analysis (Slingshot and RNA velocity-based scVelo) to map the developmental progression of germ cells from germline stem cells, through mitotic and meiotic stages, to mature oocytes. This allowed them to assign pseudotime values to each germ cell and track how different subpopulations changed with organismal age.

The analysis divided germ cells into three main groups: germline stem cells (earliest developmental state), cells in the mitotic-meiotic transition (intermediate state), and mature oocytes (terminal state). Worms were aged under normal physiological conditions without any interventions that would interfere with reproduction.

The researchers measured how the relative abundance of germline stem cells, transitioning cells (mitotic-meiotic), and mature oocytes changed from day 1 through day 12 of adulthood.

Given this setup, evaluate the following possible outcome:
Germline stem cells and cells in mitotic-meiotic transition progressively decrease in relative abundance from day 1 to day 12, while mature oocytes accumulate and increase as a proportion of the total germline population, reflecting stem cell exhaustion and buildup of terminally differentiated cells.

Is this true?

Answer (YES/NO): NO